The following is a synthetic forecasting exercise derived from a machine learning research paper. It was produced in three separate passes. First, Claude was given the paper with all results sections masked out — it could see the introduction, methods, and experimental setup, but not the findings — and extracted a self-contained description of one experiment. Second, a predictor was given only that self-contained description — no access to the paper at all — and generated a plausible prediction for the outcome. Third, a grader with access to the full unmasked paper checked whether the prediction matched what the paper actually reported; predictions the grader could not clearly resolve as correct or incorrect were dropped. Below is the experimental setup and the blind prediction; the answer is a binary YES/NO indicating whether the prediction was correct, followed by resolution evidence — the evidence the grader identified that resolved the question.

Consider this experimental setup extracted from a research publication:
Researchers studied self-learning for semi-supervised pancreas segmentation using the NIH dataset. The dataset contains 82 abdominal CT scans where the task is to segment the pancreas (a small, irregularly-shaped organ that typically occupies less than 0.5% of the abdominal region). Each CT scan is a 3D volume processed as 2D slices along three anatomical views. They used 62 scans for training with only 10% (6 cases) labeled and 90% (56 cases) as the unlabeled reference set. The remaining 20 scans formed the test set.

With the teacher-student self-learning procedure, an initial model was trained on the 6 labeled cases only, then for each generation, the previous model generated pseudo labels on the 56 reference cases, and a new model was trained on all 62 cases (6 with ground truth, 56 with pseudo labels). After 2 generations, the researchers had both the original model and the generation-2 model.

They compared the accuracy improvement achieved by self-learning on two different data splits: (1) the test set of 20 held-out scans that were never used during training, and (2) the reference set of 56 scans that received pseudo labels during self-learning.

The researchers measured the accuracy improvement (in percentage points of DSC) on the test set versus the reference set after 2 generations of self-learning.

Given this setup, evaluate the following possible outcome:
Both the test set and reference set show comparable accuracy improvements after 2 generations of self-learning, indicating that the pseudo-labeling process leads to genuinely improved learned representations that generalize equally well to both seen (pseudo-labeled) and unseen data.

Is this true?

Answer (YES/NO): NO